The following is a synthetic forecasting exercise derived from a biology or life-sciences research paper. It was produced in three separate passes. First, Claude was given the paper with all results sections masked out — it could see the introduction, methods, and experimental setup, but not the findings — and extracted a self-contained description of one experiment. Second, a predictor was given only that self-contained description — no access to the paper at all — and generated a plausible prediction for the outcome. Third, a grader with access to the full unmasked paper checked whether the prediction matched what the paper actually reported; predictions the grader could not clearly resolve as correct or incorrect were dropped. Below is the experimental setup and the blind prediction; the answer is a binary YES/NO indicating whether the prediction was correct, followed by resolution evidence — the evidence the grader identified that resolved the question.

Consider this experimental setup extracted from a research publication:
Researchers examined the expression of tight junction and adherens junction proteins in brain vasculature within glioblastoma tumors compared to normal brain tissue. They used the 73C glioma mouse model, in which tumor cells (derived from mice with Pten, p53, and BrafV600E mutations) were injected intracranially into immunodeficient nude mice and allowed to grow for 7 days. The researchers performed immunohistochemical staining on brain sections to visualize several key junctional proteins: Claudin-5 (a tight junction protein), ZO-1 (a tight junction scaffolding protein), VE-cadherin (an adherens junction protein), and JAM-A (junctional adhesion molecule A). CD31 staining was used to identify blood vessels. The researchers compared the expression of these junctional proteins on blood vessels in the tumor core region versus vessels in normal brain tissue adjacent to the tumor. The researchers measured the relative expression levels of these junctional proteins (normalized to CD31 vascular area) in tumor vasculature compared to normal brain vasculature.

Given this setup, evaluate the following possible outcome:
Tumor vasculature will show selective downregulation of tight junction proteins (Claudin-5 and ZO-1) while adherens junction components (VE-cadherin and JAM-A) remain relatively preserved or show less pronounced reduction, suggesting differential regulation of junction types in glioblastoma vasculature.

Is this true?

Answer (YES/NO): NO